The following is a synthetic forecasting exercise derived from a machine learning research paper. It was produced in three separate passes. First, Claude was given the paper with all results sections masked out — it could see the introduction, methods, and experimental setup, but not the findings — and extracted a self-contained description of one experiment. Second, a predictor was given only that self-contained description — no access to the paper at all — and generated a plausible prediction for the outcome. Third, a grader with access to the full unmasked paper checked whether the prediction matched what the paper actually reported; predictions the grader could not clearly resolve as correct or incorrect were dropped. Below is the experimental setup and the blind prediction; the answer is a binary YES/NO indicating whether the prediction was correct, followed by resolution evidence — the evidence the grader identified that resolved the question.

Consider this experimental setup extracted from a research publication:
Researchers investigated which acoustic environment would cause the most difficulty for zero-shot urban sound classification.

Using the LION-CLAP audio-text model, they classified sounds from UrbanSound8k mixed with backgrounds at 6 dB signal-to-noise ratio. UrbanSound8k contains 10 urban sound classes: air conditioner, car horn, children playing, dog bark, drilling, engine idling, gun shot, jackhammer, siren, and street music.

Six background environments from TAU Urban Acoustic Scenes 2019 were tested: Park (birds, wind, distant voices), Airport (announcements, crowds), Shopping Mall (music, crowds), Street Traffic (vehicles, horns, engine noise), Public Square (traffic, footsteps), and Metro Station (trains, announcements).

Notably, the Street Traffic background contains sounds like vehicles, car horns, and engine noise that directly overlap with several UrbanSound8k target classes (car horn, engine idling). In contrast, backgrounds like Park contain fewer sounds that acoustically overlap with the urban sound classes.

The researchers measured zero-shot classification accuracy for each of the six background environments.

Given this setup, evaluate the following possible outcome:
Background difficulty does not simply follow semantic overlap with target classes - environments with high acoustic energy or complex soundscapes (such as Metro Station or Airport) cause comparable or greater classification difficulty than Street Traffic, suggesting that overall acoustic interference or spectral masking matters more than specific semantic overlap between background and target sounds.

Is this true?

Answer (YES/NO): YES